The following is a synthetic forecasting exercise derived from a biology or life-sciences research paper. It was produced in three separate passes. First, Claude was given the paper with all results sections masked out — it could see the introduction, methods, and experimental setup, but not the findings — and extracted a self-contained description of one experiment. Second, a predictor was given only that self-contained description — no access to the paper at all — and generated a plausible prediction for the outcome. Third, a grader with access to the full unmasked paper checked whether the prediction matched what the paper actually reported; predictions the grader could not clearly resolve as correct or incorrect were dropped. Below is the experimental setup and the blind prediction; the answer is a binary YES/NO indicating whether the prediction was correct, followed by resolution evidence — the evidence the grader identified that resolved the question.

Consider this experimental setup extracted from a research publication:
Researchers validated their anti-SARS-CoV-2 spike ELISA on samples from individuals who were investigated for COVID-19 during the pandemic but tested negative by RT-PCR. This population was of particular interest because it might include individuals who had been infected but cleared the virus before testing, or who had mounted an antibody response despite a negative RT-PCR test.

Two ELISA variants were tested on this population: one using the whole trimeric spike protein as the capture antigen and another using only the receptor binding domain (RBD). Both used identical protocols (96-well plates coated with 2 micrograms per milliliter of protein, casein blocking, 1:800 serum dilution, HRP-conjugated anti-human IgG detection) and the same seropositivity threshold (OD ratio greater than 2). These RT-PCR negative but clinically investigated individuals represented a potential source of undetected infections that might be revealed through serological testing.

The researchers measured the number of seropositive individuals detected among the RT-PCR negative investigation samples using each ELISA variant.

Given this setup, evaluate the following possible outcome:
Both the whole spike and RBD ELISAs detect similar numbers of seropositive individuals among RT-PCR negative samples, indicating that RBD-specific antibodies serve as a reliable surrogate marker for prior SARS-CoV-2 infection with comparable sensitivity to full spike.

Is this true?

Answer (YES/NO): NO